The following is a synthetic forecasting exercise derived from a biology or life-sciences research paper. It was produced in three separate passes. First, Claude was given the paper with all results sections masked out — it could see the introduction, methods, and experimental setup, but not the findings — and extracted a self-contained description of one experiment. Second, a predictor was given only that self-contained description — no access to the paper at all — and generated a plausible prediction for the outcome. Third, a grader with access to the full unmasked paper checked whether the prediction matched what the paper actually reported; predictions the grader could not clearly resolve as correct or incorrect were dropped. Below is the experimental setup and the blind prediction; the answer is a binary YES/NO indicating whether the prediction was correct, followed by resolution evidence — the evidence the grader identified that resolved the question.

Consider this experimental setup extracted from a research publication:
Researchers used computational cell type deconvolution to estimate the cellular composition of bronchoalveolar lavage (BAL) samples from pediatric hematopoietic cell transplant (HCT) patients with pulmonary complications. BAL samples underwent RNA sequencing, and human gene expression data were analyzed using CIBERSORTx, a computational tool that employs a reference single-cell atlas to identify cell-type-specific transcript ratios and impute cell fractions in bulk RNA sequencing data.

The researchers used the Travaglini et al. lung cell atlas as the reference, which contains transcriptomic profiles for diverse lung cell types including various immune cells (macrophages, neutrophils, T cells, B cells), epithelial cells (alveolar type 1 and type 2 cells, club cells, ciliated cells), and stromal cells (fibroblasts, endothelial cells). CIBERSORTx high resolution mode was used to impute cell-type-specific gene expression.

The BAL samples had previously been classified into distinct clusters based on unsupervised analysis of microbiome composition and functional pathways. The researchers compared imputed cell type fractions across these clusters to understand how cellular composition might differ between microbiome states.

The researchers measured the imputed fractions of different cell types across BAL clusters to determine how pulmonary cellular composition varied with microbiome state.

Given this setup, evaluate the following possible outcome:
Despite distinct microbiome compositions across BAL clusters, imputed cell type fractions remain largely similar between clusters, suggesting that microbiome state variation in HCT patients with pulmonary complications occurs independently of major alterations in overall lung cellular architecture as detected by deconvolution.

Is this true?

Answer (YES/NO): NO